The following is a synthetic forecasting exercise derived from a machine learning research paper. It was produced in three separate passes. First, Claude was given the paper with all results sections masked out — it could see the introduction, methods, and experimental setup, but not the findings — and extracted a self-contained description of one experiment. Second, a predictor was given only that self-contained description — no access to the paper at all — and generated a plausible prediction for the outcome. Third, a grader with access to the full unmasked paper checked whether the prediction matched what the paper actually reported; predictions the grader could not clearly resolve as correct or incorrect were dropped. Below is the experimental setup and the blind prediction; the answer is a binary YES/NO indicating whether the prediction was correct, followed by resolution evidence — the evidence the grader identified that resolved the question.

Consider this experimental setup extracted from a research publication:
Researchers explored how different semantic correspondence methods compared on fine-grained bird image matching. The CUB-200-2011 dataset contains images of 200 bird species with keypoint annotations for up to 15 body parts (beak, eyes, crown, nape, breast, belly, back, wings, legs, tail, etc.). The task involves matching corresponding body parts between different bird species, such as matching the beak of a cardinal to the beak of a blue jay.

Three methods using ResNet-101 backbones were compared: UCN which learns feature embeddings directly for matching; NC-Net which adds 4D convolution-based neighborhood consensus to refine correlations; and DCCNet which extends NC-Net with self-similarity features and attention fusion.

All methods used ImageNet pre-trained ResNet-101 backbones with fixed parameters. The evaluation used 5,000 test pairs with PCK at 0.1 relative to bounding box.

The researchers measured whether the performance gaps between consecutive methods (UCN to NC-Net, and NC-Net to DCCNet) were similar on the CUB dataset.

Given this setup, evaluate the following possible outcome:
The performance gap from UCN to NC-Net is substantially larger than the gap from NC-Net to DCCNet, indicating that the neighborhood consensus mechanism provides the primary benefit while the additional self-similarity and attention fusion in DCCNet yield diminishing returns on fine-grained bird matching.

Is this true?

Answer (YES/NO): YES